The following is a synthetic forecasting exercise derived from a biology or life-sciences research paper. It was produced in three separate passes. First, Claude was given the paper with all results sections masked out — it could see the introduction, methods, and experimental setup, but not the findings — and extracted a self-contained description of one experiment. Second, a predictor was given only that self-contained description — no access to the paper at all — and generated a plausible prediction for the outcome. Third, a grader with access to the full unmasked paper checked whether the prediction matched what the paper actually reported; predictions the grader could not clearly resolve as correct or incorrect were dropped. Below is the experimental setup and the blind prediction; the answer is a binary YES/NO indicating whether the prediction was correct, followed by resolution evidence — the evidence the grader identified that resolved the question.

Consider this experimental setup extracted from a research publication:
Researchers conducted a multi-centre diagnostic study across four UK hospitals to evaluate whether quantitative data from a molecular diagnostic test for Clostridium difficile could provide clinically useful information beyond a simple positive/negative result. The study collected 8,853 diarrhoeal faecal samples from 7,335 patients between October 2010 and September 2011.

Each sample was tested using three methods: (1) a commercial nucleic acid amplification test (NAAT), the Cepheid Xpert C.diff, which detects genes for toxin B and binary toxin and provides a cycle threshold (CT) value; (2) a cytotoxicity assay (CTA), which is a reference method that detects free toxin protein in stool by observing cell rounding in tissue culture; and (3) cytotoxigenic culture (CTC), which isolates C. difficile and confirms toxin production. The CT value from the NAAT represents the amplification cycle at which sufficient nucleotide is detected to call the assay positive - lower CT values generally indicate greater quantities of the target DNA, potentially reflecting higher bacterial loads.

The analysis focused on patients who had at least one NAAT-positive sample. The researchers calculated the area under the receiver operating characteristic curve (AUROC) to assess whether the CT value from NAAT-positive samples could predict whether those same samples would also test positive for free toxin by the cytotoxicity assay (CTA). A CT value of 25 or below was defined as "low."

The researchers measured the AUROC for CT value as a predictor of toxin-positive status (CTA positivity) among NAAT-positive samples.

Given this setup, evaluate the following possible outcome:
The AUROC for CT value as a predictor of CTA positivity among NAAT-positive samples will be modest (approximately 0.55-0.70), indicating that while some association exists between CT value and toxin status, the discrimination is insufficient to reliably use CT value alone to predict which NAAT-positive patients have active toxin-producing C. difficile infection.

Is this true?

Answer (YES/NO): NO